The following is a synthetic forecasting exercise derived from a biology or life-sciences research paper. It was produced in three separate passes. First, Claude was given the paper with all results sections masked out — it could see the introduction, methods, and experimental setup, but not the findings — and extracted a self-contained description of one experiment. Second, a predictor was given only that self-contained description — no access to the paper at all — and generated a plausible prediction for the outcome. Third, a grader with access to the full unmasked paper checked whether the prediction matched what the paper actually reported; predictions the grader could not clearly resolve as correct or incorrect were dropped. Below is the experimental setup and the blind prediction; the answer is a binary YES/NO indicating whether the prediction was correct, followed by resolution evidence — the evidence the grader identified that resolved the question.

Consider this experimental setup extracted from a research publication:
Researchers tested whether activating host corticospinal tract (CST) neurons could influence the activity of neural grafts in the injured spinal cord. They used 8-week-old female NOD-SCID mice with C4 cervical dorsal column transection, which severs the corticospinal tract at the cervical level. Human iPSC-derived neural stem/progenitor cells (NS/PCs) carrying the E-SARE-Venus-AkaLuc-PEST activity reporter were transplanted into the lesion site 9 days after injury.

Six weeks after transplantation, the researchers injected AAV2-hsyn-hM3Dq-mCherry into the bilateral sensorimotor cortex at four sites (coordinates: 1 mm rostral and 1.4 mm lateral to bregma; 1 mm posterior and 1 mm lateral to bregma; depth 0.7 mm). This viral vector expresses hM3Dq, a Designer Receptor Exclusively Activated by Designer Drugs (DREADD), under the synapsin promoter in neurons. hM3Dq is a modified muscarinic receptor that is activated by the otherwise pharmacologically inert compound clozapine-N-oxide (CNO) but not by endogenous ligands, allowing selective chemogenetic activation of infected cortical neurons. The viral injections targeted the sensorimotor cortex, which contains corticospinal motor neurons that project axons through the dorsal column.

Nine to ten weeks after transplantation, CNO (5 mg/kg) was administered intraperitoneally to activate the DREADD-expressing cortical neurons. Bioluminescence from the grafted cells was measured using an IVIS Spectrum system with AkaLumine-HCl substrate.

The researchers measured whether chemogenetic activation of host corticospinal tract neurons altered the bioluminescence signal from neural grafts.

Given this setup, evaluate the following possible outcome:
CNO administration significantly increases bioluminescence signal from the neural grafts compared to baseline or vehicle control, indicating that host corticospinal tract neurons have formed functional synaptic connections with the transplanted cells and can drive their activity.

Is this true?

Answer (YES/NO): YES